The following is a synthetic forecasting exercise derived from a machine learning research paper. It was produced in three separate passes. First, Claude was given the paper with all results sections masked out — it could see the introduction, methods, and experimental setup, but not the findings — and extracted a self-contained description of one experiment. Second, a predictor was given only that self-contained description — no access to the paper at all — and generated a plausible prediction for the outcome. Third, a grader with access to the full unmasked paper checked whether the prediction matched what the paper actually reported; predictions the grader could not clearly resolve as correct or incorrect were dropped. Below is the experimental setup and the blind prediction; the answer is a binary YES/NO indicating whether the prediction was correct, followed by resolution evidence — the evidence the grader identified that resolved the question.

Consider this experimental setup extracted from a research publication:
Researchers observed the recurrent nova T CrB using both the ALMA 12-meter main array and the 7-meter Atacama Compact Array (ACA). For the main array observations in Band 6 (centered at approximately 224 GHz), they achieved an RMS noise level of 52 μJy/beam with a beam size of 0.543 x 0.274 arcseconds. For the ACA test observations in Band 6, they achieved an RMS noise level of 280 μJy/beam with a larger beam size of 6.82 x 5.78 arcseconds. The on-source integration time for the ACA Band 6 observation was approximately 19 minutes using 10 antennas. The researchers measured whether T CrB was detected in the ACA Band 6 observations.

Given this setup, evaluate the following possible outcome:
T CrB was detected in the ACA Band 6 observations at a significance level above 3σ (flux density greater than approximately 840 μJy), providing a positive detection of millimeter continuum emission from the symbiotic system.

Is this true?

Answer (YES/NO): NO